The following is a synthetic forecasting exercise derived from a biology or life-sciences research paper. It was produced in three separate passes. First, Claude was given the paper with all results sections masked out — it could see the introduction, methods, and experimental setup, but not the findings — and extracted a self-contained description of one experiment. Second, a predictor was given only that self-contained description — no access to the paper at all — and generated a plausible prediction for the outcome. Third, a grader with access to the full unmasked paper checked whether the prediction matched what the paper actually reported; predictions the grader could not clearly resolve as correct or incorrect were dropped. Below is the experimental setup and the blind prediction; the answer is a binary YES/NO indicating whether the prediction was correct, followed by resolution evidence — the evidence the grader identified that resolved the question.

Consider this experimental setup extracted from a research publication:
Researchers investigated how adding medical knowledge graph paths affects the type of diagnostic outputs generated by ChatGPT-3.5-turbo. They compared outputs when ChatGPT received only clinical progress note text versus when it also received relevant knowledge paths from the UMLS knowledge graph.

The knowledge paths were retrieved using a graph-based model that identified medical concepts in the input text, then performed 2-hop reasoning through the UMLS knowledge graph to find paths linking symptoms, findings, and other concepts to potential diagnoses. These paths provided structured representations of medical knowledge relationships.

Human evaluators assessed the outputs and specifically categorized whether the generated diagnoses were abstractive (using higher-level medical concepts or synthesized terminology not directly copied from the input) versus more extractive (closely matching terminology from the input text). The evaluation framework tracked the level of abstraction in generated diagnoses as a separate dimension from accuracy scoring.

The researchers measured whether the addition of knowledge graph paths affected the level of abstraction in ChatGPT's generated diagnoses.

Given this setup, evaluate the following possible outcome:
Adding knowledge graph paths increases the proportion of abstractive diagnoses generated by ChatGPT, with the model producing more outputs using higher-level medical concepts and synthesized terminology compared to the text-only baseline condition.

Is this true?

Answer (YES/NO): NO